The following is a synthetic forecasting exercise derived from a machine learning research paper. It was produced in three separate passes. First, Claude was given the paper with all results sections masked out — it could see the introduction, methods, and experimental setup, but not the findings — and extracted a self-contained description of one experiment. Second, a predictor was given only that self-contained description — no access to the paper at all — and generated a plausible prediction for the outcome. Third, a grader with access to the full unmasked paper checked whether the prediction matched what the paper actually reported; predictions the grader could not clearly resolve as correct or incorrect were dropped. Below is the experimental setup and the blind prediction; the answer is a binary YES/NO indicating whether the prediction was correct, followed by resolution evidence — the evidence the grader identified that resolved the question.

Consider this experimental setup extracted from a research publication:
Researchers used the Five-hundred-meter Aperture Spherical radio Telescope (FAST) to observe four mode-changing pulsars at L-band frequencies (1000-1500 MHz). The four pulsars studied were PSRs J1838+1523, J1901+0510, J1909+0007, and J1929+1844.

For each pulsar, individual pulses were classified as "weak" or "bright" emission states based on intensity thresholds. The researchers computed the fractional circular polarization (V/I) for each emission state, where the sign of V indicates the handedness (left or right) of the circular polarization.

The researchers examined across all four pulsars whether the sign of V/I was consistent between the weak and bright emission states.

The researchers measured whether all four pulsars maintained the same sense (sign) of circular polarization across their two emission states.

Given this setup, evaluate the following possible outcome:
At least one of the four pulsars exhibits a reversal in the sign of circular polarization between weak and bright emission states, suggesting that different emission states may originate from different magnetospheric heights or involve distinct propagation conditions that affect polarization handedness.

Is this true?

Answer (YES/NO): YES